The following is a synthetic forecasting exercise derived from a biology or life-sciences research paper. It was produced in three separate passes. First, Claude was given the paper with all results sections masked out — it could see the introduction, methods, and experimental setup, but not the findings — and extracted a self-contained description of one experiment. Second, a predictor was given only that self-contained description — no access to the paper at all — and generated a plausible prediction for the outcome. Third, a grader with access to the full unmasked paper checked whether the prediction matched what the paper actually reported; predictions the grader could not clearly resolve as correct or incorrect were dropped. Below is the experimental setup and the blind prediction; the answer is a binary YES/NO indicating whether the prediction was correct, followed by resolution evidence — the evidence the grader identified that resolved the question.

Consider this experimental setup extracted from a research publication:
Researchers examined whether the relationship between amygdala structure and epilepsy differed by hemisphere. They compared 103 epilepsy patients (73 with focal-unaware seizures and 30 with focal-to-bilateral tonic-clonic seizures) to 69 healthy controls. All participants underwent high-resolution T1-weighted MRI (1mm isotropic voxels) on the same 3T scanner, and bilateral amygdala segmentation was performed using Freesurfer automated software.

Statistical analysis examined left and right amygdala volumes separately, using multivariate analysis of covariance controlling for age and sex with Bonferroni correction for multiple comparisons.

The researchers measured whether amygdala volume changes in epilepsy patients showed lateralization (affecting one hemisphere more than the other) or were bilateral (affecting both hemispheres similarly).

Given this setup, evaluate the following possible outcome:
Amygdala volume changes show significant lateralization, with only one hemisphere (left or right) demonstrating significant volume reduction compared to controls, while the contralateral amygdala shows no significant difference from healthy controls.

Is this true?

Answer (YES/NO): NO